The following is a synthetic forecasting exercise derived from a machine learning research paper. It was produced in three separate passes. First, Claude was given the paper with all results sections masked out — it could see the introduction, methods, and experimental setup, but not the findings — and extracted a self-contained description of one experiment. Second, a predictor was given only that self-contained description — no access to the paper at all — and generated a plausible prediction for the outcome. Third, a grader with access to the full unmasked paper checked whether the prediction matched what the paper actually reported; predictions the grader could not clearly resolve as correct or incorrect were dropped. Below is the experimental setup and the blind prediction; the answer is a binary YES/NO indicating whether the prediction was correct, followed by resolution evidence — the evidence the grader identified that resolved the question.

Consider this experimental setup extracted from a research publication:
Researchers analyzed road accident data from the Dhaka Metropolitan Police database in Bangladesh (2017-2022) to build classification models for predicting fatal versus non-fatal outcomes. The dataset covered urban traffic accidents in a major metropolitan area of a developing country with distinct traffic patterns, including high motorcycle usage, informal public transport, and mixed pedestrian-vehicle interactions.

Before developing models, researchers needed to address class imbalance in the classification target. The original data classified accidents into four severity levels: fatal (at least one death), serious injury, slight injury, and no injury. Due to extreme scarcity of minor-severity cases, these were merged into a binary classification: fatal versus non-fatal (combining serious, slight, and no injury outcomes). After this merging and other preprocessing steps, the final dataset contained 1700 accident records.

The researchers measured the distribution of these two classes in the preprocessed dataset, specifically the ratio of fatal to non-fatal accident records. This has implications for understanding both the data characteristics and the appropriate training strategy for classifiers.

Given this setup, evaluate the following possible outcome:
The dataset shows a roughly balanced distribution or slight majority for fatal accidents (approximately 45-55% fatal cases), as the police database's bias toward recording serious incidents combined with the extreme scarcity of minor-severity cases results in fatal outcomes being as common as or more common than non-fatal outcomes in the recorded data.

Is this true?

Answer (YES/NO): NO